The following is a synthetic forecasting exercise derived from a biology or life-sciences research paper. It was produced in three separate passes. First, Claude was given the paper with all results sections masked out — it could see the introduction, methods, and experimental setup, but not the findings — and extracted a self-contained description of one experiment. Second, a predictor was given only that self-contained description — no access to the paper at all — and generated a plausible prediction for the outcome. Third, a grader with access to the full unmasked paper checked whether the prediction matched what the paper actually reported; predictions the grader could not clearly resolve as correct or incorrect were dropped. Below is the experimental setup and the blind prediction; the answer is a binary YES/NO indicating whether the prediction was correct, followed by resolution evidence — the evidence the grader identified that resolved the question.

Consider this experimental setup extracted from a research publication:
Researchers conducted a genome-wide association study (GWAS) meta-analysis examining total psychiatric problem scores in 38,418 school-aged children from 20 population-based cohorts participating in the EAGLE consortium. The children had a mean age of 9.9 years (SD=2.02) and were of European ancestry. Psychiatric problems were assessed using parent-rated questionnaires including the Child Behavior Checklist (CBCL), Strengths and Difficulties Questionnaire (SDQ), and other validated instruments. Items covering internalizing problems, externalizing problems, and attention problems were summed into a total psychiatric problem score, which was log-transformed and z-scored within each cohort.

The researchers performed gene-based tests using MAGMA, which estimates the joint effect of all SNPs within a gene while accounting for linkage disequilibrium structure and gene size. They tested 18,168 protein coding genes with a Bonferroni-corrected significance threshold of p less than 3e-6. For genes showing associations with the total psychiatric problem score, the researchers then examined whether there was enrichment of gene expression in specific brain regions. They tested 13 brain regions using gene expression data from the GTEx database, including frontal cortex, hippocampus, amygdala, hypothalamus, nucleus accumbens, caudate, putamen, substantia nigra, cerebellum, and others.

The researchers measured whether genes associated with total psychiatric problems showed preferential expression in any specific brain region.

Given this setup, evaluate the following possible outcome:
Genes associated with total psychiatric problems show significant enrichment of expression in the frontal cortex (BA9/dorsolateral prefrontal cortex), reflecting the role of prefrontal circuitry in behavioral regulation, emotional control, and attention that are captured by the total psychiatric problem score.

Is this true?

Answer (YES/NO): NO